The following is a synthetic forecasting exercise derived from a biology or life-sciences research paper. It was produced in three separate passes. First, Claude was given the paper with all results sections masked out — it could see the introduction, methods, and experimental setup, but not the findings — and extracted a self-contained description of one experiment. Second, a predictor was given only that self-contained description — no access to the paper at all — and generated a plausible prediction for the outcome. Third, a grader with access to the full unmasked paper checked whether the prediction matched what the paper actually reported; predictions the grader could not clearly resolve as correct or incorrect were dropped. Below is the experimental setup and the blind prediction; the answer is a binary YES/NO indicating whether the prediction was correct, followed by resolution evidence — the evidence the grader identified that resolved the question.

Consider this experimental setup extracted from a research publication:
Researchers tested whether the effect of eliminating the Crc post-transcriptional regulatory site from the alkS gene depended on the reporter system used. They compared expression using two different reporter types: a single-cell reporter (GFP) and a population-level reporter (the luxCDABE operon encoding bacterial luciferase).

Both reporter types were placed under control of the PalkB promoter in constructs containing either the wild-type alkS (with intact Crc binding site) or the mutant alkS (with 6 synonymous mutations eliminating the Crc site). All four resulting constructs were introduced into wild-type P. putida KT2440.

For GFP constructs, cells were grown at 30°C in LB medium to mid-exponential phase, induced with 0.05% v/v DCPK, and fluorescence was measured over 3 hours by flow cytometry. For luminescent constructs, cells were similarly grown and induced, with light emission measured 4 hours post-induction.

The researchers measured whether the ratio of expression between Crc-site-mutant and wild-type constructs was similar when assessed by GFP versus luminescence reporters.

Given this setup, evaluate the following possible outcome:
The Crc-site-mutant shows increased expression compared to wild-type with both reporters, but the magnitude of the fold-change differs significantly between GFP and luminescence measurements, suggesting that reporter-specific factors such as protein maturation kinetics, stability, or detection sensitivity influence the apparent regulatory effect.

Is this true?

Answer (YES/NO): YES